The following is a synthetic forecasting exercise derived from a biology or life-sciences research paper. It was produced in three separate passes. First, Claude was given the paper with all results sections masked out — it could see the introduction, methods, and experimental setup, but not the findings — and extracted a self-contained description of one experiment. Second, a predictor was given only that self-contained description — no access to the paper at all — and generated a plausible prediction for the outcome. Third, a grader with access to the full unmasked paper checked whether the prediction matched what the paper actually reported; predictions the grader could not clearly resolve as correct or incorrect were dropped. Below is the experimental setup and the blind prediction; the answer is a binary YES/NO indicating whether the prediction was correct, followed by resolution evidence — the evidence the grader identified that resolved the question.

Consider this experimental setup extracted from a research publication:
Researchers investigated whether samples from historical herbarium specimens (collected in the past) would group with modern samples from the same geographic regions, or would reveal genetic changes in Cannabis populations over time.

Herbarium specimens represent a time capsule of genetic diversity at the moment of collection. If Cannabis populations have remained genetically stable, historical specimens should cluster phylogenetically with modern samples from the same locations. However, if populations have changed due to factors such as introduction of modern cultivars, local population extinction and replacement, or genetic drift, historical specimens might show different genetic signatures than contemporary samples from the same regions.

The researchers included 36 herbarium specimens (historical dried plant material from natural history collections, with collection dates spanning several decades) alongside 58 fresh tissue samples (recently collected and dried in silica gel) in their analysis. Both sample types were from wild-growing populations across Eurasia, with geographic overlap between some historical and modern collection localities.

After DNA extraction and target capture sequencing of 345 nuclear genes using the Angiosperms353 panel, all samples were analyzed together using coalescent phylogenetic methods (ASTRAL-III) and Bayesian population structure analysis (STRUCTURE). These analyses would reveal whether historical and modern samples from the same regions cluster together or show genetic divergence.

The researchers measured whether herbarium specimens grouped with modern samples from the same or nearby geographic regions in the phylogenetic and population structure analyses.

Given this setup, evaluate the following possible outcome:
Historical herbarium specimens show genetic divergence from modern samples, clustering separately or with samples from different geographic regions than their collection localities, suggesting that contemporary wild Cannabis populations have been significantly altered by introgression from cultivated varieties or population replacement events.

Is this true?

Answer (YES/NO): NO